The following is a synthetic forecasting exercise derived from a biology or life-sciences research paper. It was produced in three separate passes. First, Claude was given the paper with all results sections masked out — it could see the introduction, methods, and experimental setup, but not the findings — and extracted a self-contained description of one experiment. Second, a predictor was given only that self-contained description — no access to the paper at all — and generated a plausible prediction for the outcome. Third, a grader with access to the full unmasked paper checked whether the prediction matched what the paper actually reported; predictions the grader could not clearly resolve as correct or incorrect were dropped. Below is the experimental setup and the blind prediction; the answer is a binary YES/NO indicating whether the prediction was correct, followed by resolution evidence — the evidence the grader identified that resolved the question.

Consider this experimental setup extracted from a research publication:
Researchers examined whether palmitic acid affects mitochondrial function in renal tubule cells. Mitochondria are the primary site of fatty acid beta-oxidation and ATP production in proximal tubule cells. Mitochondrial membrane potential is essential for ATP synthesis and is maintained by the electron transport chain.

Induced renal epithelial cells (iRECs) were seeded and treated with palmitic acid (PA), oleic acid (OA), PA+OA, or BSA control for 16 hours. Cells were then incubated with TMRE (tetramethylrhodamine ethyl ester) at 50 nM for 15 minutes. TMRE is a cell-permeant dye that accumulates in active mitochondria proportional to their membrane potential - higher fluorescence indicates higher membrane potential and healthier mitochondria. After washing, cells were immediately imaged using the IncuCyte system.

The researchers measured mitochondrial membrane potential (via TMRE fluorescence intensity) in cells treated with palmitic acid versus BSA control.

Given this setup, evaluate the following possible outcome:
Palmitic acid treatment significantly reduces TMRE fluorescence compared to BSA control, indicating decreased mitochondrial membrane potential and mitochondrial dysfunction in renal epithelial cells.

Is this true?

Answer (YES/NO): NO